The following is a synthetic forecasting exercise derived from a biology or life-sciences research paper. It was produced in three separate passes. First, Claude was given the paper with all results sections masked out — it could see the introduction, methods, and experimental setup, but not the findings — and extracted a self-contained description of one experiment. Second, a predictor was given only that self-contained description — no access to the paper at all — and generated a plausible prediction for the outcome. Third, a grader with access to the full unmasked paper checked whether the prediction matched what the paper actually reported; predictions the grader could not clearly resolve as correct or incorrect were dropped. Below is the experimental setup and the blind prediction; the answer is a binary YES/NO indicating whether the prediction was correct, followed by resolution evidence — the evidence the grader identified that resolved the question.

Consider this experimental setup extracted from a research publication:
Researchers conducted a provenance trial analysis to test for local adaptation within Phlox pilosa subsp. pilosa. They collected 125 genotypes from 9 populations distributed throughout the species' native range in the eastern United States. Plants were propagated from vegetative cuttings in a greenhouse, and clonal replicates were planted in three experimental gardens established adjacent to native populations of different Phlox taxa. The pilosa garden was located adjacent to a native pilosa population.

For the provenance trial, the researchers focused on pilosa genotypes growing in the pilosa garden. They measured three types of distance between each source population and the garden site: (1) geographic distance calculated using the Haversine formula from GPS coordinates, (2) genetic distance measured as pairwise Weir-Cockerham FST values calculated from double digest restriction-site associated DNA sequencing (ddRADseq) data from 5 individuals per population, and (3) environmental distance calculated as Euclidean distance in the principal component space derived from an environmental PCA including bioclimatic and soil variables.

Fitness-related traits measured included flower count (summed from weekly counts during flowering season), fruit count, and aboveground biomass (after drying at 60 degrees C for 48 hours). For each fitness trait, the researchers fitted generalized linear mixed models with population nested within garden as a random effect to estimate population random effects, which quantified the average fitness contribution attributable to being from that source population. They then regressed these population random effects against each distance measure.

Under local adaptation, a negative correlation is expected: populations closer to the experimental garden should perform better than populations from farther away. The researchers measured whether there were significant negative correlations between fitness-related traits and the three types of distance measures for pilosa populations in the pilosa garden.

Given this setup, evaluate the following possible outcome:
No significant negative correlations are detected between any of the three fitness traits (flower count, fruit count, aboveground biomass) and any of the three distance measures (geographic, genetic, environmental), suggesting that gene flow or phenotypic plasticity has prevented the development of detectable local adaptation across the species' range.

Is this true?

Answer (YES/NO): NO